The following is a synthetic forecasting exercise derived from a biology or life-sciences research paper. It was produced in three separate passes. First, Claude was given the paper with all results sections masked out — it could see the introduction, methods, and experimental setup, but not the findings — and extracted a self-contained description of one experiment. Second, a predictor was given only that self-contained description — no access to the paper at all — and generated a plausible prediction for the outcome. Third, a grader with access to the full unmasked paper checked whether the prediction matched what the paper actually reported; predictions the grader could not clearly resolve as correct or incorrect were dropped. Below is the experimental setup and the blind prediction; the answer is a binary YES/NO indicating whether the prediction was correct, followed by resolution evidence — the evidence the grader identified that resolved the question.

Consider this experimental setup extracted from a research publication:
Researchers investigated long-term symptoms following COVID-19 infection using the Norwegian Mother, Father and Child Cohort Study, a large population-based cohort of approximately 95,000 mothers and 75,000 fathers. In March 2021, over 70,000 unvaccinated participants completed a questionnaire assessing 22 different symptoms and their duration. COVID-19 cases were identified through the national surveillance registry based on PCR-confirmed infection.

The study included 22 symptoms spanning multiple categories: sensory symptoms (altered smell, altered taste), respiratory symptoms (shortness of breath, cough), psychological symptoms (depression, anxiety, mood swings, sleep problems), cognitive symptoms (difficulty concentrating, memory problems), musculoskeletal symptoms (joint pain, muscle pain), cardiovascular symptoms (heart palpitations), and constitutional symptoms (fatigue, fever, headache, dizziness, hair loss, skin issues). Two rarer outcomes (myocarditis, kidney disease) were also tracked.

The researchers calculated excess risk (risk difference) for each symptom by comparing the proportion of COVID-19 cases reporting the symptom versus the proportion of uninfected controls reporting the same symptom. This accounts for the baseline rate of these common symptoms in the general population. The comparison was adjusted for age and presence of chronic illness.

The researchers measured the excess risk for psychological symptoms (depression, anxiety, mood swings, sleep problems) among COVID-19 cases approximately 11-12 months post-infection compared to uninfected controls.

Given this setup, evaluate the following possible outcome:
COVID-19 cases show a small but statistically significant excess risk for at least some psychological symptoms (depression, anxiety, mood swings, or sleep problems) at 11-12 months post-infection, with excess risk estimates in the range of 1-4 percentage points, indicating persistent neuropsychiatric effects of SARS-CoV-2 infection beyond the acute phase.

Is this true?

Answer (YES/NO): NO